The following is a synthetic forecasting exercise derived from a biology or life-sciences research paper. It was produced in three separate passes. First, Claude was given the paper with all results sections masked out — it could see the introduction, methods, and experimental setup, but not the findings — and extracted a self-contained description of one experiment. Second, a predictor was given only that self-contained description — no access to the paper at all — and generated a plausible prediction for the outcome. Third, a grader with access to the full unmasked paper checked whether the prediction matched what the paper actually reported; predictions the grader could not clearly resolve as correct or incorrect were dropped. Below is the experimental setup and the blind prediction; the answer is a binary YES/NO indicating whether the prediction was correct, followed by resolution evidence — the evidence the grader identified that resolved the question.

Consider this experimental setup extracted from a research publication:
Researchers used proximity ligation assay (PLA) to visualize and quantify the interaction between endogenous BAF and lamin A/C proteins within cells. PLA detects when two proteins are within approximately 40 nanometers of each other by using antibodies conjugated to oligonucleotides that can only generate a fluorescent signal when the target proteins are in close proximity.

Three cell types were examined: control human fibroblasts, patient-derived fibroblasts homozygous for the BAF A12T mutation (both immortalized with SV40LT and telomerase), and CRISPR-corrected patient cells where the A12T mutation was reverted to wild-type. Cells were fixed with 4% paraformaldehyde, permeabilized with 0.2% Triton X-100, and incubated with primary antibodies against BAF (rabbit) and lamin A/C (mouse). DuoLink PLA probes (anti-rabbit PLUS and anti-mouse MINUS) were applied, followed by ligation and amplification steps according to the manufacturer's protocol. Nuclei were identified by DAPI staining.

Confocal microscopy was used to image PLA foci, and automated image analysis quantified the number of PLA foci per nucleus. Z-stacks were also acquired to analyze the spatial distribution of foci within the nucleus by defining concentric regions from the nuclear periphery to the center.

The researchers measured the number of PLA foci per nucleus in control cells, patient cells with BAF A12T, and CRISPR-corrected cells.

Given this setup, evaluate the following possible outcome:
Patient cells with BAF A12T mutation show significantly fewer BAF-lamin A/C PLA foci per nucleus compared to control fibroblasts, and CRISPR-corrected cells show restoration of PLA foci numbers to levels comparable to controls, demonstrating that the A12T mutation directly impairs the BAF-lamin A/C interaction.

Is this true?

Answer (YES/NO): YES